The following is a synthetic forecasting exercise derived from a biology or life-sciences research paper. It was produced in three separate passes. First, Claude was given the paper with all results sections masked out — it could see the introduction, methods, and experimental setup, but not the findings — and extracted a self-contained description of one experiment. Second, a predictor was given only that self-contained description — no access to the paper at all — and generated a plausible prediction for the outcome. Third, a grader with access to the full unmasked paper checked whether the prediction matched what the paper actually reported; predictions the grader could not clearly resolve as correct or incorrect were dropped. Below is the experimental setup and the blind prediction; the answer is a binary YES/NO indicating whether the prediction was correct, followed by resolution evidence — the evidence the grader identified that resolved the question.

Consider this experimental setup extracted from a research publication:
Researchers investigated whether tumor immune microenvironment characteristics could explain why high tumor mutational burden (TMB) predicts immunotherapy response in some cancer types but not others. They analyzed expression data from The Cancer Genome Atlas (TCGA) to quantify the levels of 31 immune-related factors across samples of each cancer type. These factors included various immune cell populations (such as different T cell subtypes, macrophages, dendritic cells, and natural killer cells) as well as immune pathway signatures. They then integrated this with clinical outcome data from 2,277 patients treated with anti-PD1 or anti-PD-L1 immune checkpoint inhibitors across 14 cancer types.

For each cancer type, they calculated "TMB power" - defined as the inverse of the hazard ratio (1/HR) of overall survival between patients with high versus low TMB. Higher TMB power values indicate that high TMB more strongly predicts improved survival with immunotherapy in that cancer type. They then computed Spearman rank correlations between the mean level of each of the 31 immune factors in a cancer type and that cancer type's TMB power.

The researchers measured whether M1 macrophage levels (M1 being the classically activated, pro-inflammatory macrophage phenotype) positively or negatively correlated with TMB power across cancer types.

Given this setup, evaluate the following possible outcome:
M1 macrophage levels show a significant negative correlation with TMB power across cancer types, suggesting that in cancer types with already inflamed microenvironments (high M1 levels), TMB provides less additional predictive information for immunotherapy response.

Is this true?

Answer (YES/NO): NO